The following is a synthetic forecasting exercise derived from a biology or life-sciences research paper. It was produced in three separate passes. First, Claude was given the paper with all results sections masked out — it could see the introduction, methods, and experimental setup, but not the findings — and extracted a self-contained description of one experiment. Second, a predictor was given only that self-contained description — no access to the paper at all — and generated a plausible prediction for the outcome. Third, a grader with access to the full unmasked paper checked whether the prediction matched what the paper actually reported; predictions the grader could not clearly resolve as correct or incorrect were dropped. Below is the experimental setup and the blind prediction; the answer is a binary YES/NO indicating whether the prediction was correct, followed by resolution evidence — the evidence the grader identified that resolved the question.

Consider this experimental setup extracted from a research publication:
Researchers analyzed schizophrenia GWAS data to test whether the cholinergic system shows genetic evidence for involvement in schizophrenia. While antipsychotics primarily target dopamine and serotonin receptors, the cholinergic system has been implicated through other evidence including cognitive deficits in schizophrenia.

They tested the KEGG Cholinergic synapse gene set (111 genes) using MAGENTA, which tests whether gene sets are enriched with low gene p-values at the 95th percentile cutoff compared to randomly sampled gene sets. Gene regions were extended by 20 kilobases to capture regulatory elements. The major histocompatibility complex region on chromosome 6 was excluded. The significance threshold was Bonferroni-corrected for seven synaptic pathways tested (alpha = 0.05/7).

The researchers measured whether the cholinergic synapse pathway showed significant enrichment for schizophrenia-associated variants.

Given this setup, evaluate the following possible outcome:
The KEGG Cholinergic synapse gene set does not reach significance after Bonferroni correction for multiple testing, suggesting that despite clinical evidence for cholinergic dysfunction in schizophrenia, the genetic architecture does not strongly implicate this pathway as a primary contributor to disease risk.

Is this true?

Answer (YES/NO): NO